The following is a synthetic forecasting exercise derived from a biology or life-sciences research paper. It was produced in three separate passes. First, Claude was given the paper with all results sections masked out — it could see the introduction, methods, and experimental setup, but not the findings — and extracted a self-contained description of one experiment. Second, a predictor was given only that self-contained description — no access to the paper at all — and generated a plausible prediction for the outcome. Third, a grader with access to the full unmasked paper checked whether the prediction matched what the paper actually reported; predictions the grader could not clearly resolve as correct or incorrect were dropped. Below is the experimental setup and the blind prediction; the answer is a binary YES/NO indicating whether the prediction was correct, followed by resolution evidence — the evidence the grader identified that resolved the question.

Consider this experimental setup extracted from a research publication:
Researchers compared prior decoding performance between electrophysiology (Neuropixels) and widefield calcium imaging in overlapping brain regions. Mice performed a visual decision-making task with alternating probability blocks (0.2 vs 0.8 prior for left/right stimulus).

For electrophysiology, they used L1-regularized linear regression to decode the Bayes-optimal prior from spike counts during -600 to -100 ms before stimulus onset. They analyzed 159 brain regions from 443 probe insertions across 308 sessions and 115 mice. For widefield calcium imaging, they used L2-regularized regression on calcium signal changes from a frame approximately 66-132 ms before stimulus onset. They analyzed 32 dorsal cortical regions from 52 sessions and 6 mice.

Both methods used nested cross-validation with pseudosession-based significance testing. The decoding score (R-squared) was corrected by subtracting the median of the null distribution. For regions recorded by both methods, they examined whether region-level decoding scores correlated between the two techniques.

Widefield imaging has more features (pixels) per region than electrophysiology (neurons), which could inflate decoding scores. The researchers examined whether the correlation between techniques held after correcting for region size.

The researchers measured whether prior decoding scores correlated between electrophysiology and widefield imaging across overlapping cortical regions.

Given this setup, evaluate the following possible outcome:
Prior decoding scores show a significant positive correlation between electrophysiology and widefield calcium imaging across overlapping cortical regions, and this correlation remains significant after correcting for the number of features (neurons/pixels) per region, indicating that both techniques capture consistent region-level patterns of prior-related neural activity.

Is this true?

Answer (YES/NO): YES